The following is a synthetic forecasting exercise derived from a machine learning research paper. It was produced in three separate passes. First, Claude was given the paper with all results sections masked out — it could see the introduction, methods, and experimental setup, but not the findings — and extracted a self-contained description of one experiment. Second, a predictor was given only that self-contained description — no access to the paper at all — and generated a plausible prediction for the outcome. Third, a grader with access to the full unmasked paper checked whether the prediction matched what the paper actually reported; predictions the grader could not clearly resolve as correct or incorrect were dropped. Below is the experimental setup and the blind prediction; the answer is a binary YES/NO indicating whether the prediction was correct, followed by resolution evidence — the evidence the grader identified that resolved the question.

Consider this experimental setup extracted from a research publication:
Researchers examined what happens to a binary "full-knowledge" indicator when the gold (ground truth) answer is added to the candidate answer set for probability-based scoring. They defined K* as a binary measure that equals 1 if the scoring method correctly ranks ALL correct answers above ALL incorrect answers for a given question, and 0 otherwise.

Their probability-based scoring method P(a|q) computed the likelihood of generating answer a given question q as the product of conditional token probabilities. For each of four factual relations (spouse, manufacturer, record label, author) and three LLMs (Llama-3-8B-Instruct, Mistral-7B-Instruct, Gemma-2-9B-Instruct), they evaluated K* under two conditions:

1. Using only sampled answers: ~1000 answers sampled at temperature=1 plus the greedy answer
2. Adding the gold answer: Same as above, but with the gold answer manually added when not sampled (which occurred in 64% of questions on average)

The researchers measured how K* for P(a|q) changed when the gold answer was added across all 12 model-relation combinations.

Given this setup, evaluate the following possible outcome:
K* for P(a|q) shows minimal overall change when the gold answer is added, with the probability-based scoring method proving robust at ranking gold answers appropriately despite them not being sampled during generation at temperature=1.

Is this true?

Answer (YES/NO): NO